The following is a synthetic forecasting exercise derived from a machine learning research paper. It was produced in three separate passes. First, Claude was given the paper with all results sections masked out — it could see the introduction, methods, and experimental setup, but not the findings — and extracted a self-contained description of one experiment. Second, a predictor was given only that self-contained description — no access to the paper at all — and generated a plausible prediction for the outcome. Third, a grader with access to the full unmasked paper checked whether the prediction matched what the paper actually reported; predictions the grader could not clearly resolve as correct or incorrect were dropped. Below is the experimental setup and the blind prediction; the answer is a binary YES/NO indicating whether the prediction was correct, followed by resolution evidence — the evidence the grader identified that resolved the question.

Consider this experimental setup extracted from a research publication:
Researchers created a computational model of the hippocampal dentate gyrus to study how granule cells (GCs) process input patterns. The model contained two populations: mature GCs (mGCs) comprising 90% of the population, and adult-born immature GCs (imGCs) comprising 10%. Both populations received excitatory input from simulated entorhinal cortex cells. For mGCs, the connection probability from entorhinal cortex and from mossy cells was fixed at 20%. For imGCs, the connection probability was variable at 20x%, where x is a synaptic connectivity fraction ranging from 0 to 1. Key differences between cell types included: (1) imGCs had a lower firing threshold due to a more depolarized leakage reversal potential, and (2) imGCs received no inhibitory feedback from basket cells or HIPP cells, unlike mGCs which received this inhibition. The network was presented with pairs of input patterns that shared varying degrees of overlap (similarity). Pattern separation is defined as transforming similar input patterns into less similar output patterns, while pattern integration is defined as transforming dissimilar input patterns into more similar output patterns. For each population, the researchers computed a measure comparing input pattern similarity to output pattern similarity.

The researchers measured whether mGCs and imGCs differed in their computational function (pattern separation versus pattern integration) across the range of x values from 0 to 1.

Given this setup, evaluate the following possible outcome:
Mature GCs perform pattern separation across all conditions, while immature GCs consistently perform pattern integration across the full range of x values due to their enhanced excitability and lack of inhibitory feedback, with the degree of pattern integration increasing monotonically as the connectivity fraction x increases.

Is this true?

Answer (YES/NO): NO